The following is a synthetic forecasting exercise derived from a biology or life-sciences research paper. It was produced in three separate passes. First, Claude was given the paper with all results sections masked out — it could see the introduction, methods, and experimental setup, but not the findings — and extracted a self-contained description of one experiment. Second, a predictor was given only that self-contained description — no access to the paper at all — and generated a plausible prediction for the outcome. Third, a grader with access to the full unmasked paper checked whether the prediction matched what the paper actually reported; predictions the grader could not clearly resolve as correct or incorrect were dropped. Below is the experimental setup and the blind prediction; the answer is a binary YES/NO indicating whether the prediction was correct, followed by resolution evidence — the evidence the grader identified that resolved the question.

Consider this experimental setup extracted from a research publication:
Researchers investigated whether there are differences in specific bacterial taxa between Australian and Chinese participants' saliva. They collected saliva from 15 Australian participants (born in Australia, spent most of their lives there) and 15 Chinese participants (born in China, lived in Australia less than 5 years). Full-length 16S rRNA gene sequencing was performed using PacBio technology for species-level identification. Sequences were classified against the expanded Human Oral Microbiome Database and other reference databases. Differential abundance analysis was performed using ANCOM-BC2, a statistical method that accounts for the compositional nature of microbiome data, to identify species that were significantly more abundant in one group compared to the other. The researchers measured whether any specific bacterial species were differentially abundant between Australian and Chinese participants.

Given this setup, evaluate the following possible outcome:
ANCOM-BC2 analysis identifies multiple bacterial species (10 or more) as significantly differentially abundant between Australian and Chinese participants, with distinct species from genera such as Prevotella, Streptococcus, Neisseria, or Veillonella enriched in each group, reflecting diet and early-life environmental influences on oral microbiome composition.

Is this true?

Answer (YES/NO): NO